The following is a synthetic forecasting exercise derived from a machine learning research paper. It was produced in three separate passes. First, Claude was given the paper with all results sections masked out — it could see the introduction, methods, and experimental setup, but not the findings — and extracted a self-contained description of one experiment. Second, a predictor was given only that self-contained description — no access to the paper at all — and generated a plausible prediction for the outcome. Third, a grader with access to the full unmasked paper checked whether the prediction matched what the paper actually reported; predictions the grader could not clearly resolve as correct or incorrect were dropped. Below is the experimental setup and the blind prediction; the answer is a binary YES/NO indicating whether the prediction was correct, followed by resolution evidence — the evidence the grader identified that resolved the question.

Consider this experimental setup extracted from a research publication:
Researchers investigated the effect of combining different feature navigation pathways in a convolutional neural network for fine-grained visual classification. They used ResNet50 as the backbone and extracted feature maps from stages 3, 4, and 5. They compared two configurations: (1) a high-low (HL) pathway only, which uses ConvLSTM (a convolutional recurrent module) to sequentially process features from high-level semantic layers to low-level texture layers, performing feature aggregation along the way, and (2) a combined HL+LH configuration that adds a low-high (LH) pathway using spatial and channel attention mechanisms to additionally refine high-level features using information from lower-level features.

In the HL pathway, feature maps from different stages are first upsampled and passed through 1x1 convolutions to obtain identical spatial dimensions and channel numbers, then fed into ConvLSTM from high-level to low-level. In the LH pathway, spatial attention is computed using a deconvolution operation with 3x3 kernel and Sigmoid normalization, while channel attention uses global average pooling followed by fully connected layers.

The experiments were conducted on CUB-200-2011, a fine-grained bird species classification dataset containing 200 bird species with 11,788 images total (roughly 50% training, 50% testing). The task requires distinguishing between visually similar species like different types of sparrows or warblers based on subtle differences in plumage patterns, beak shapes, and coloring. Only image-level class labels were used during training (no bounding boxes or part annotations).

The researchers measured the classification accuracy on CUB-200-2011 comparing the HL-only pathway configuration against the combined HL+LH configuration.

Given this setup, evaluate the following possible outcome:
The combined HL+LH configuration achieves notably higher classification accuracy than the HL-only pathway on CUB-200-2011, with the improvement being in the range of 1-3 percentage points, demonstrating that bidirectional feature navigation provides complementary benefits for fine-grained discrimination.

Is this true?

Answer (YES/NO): NO